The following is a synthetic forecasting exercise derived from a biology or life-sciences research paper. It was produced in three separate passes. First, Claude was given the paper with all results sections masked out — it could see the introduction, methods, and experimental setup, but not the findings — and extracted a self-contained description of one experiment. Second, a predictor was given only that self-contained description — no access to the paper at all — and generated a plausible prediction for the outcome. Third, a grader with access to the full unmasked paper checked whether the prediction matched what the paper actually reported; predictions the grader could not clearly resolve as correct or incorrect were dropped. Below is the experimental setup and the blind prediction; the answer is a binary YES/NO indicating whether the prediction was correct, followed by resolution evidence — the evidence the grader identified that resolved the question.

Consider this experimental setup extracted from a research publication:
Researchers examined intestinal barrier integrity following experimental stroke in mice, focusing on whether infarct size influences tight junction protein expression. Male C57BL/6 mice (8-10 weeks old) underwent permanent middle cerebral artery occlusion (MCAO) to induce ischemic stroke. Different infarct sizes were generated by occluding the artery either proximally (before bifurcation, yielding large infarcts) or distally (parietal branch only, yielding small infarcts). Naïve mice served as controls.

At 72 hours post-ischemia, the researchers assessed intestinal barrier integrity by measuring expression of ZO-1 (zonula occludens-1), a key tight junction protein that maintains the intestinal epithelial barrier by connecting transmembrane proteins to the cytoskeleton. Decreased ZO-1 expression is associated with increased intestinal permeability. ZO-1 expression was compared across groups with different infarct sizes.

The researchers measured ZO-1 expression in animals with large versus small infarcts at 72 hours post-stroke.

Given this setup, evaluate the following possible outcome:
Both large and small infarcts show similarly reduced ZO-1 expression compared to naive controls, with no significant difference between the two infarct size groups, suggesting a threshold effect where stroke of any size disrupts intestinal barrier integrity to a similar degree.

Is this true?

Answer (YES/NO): NO